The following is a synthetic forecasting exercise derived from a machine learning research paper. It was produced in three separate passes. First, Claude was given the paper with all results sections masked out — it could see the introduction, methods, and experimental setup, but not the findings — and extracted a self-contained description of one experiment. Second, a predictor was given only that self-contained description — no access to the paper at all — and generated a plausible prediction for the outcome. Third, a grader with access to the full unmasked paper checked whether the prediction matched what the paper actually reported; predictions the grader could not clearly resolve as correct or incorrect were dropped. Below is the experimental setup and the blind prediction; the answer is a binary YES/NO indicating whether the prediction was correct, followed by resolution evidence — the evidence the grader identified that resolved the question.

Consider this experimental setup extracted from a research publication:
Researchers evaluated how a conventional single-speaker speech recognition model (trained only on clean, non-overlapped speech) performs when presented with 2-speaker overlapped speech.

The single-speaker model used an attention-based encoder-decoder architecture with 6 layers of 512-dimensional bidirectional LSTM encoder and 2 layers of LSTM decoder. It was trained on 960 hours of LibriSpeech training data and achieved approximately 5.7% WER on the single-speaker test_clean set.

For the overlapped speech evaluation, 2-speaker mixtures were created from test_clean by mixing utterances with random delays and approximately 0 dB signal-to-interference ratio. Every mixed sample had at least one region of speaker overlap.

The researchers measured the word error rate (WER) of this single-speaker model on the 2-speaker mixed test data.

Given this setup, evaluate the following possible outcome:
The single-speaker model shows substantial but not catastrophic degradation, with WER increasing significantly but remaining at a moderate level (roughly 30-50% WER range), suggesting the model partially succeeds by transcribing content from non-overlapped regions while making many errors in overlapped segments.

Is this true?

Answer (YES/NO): NO